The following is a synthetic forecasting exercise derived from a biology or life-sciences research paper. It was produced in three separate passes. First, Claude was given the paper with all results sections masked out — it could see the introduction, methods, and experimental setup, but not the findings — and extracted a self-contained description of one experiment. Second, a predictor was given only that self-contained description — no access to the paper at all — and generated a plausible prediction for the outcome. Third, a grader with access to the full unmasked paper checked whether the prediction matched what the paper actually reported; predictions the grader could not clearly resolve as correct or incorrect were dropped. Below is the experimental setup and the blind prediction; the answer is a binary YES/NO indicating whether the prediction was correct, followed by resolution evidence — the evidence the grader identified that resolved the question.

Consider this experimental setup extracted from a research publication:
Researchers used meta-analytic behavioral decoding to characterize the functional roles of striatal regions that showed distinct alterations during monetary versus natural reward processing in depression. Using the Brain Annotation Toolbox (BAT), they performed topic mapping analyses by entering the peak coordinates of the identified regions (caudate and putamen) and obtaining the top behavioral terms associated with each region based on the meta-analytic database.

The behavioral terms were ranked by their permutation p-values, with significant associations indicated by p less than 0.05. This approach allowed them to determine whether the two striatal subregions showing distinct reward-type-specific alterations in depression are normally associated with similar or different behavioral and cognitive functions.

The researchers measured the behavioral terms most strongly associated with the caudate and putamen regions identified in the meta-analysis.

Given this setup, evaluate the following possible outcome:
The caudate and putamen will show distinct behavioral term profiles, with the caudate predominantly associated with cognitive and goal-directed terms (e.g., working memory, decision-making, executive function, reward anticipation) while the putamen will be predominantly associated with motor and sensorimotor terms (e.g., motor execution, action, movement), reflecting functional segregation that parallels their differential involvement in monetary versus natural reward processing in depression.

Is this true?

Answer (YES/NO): NO